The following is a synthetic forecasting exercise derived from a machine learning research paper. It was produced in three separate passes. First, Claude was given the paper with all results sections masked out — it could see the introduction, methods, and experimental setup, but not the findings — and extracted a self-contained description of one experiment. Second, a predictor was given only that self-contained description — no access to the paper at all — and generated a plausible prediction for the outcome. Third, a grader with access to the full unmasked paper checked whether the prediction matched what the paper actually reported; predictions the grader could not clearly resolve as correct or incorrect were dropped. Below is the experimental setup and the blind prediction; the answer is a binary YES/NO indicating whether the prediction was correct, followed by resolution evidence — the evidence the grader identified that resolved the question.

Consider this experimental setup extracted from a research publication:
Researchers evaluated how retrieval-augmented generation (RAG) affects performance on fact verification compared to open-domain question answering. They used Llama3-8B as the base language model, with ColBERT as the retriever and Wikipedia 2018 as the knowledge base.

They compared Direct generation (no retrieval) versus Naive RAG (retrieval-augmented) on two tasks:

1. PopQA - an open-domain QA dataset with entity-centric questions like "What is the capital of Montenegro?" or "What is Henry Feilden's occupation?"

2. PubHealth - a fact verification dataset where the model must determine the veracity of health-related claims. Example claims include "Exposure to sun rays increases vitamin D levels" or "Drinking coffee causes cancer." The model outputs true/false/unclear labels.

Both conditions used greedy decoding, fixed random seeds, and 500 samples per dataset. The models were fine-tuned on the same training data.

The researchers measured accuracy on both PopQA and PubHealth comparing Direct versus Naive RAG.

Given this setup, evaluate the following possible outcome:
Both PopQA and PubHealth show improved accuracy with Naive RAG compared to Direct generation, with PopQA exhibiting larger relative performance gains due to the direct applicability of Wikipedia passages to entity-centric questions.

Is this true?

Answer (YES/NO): NO